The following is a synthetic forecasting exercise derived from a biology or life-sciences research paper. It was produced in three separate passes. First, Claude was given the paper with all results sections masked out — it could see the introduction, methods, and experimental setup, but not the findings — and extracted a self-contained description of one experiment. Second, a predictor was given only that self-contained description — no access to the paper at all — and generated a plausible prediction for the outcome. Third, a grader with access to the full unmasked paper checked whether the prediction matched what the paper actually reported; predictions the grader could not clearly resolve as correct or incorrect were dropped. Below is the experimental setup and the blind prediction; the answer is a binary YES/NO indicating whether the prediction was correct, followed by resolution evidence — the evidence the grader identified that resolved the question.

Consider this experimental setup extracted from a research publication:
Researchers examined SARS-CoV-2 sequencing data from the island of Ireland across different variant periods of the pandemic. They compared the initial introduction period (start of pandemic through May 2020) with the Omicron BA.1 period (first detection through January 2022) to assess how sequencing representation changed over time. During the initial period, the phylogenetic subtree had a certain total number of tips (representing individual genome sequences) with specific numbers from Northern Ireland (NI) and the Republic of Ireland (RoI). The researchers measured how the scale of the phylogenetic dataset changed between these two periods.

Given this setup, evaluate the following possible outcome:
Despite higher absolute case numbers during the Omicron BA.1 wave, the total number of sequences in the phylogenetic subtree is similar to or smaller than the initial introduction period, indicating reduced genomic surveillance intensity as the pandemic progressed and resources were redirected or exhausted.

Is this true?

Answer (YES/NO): NO